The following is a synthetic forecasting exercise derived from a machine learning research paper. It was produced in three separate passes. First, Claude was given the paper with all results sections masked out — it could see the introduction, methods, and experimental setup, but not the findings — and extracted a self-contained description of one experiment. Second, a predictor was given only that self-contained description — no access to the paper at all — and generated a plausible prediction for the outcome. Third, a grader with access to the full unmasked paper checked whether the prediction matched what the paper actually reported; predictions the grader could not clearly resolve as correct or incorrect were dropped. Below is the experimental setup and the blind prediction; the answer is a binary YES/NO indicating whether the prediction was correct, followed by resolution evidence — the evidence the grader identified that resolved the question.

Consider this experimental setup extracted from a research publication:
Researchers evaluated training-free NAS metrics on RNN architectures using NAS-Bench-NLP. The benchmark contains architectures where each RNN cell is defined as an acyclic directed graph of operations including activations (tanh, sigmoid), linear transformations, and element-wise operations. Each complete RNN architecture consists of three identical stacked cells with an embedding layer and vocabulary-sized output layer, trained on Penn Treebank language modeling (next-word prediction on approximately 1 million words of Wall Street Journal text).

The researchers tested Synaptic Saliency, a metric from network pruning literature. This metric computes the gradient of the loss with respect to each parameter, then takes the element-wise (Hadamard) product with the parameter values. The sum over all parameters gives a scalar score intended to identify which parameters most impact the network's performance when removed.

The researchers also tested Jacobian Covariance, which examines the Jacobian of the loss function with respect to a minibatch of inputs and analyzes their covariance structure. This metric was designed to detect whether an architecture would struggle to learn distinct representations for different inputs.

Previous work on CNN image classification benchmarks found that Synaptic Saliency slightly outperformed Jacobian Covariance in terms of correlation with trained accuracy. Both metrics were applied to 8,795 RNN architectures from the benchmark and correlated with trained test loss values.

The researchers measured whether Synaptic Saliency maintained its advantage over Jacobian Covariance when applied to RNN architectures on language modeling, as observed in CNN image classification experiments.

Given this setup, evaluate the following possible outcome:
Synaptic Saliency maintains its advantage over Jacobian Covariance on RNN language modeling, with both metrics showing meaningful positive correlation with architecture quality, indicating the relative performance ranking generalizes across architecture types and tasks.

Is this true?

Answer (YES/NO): NO